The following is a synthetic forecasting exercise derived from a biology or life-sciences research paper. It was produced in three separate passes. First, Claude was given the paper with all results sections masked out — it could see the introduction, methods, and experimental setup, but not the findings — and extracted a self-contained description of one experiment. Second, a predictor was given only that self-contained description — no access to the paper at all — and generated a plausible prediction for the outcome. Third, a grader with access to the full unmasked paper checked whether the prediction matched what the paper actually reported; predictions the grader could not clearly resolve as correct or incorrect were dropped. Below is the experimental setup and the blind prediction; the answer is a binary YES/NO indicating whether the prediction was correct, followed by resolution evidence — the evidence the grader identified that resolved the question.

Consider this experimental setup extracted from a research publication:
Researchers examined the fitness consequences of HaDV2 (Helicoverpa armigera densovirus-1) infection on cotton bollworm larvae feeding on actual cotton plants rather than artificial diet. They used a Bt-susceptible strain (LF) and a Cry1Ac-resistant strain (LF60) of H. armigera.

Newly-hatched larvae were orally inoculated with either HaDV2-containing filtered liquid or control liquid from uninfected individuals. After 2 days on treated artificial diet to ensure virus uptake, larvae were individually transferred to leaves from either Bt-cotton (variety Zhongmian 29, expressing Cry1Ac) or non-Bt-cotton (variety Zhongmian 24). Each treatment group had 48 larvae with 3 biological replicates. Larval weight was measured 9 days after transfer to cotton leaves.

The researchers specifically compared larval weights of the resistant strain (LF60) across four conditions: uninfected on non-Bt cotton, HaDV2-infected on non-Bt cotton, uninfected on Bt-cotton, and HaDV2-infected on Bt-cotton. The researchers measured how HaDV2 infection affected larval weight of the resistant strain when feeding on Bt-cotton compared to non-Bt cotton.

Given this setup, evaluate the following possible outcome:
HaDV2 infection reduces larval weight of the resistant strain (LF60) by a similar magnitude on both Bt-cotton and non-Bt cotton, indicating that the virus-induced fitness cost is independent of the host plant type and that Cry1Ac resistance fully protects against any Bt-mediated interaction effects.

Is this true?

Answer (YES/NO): NO